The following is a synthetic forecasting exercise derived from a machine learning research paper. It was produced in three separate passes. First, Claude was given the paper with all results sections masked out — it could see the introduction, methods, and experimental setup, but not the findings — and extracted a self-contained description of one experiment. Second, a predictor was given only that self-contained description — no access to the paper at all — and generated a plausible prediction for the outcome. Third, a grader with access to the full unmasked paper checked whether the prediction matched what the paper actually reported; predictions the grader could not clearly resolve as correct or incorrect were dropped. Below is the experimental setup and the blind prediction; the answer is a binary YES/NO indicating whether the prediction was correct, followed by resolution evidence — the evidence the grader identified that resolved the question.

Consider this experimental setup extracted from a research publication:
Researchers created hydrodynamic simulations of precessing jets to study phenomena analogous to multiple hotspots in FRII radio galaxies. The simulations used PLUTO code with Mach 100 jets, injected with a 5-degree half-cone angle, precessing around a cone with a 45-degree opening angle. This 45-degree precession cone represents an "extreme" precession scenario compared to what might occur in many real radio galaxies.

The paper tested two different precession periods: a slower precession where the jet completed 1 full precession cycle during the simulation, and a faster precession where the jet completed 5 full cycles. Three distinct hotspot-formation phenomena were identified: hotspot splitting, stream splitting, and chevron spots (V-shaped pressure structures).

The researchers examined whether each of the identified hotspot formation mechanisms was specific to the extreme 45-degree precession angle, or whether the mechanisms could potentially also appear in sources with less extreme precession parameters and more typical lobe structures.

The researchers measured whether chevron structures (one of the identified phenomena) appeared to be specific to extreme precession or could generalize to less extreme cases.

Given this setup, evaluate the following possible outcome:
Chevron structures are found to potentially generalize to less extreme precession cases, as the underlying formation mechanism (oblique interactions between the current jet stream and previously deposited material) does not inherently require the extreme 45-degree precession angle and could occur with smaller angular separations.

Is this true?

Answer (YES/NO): NO